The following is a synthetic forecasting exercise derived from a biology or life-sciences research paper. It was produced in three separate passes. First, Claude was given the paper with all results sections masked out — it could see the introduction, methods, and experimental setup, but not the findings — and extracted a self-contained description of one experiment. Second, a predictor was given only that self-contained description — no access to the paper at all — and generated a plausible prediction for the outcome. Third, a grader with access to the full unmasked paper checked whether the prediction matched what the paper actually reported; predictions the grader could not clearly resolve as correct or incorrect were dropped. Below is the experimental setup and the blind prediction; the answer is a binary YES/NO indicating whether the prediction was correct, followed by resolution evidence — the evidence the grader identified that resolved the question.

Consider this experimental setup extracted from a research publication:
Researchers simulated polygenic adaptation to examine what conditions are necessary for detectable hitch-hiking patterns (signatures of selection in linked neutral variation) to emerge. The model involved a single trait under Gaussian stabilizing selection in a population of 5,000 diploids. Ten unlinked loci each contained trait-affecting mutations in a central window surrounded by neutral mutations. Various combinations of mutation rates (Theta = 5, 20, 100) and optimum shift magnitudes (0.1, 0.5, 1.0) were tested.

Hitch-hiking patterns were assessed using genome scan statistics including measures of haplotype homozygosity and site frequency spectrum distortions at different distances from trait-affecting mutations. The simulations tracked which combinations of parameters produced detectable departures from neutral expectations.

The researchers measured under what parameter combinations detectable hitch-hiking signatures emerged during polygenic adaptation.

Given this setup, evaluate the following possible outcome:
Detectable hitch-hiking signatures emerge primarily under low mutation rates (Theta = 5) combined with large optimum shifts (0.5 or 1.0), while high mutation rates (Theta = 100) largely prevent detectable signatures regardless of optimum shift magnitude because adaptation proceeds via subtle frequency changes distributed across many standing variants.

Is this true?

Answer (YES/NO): YES